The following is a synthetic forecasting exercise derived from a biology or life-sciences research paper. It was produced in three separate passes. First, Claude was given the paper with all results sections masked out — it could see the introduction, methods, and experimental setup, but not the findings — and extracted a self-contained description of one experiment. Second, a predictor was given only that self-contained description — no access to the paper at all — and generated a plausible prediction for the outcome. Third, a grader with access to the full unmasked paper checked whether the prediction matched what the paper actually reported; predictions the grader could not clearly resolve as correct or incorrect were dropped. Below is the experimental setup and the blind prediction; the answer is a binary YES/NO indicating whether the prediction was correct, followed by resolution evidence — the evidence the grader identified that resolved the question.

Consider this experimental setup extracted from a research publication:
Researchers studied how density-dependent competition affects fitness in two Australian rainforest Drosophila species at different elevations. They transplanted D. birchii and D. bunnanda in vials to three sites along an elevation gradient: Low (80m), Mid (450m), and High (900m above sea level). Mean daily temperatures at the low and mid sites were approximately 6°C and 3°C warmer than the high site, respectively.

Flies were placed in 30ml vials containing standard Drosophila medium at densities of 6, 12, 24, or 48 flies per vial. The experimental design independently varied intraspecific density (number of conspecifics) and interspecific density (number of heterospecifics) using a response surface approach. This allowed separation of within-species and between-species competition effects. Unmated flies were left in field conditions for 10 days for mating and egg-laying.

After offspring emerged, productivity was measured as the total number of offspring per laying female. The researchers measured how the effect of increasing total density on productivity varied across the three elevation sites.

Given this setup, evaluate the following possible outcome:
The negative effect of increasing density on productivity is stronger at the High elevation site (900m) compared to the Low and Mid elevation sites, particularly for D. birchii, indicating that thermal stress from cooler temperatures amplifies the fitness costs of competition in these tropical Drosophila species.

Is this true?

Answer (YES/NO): NO